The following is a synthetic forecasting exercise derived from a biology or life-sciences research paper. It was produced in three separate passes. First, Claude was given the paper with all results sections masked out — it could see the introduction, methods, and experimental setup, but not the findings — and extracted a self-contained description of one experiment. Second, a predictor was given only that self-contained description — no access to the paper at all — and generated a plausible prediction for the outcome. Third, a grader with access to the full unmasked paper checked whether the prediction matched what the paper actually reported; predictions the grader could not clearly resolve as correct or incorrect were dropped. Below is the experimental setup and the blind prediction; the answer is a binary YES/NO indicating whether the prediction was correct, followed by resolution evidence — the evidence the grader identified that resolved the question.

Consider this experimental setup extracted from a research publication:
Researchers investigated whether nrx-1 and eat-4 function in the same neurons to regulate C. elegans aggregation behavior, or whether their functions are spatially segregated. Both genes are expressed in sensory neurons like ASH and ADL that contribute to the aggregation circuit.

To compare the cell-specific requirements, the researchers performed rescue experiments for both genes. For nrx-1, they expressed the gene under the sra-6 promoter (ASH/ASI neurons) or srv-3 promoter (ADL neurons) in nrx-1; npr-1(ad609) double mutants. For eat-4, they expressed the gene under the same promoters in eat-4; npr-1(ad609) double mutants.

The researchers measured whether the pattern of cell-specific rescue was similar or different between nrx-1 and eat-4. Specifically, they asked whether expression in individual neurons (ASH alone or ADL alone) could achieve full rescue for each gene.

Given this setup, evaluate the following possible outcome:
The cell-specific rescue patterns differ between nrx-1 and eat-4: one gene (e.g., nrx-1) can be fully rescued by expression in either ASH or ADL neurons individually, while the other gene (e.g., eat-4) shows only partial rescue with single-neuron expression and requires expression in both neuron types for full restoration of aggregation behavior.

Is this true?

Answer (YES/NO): NO